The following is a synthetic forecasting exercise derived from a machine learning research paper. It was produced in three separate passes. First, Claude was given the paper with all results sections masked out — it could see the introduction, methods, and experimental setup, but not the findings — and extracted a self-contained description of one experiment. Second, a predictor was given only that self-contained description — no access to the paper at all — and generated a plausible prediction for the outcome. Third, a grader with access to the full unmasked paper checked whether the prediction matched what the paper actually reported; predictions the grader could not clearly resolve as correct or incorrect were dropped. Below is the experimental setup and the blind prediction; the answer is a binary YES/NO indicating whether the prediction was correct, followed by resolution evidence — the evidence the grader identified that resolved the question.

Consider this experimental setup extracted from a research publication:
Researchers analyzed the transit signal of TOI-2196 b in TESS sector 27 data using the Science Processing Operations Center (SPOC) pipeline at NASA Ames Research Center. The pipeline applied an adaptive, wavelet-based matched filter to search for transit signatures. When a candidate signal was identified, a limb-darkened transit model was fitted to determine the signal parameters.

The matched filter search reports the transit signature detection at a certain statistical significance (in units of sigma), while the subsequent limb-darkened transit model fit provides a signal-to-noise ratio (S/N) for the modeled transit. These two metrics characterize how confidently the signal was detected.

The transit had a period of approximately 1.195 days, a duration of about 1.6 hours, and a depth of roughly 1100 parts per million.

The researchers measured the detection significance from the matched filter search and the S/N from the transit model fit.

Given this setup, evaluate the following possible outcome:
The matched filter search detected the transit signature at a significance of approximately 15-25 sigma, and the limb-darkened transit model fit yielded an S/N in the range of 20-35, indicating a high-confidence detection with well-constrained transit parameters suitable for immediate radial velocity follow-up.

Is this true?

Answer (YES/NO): NO